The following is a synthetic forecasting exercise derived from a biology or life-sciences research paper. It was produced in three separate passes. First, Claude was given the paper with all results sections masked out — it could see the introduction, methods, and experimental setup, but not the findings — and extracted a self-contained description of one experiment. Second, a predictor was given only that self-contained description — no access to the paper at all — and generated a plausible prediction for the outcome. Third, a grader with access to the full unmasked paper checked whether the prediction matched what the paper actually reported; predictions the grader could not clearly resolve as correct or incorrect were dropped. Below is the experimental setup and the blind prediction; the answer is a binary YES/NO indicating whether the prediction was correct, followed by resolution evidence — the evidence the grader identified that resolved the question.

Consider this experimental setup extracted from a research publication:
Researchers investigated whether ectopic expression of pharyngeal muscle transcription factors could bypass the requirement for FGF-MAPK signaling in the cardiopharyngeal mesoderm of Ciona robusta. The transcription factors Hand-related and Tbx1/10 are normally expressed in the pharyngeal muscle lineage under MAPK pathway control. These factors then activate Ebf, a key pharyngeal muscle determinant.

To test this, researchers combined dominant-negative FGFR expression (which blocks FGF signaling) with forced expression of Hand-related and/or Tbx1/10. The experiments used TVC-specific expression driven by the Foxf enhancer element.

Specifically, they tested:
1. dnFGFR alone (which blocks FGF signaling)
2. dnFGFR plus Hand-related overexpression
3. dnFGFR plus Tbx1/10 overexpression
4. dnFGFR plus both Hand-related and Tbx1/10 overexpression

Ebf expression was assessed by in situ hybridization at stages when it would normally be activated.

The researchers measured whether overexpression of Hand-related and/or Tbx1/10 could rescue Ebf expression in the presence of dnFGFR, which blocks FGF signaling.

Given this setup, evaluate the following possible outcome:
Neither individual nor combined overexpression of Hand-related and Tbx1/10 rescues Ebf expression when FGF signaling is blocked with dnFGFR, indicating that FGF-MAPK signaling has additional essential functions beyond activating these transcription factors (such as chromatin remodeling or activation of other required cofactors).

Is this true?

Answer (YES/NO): YES